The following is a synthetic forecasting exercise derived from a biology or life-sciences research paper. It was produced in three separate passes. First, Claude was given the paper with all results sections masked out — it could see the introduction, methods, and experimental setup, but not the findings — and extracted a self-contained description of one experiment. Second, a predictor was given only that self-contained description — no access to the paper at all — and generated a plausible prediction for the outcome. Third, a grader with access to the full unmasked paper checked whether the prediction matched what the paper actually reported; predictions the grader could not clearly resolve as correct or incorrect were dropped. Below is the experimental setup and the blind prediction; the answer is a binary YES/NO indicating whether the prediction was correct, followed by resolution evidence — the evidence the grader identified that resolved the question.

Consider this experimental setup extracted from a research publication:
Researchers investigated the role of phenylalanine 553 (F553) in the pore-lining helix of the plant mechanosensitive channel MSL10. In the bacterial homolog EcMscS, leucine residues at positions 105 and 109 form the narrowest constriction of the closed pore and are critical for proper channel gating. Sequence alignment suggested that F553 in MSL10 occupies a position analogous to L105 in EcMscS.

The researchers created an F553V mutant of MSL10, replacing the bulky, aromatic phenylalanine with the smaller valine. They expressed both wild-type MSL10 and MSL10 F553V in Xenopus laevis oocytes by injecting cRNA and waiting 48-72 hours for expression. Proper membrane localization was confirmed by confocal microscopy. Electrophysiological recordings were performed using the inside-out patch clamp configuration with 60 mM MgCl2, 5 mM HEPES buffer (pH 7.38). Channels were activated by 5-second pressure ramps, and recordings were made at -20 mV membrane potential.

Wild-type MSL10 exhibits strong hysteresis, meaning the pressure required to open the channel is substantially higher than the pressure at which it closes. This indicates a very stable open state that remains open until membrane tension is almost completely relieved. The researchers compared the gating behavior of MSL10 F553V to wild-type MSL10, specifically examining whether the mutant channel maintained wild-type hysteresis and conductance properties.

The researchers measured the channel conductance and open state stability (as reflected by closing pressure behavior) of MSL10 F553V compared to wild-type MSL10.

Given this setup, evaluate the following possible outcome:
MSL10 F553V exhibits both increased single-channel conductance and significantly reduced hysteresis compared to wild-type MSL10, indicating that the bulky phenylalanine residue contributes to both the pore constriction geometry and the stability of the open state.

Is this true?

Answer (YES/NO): NO